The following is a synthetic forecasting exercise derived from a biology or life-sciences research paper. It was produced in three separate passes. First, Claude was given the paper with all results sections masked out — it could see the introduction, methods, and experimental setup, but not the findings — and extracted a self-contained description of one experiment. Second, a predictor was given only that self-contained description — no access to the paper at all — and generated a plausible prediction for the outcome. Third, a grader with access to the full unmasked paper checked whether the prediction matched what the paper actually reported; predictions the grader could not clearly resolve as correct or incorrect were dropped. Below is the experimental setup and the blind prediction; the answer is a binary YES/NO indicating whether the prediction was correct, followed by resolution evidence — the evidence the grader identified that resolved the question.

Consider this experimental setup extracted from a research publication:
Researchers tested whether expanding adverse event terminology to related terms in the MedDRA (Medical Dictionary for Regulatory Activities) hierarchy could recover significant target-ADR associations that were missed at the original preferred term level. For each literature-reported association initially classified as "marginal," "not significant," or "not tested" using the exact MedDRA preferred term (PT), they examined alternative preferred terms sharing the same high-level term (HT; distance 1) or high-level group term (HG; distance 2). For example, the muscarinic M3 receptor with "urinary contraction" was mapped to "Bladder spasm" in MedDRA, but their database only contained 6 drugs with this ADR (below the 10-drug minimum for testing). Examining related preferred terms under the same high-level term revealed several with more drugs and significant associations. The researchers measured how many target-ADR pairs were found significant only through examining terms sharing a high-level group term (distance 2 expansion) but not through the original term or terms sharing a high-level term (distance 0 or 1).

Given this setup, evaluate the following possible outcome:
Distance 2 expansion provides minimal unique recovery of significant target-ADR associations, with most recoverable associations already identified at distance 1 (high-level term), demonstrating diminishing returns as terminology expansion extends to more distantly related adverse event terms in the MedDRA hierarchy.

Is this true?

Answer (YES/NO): YES